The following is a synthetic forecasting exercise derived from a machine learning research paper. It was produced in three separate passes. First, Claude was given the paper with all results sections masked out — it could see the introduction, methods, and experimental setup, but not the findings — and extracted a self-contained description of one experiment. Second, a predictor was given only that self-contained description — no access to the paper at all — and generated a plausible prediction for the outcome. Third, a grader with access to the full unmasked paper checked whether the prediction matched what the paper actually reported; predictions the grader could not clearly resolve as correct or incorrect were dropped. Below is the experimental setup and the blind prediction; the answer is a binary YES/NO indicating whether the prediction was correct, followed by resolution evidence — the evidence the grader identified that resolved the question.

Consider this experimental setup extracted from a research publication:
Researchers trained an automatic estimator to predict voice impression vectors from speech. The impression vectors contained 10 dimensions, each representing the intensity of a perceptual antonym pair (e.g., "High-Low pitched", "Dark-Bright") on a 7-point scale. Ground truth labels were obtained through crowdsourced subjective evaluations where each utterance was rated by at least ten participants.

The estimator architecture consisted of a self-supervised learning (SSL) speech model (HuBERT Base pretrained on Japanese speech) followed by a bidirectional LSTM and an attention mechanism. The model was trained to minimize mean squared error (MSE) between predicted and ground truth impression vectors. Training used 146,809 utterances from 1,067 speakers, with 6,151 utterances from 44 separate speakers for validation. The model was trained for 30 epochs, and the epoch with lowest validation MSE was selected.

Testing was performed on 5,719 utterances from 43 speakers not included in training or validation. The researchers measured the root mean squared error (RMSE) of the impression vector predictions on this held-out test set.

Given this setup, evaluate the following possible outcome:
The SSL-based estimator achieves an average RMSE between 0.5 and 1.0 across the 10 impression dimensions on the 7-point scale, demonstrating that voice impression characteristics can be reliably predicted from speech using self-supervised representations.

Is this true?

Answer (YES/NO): NO